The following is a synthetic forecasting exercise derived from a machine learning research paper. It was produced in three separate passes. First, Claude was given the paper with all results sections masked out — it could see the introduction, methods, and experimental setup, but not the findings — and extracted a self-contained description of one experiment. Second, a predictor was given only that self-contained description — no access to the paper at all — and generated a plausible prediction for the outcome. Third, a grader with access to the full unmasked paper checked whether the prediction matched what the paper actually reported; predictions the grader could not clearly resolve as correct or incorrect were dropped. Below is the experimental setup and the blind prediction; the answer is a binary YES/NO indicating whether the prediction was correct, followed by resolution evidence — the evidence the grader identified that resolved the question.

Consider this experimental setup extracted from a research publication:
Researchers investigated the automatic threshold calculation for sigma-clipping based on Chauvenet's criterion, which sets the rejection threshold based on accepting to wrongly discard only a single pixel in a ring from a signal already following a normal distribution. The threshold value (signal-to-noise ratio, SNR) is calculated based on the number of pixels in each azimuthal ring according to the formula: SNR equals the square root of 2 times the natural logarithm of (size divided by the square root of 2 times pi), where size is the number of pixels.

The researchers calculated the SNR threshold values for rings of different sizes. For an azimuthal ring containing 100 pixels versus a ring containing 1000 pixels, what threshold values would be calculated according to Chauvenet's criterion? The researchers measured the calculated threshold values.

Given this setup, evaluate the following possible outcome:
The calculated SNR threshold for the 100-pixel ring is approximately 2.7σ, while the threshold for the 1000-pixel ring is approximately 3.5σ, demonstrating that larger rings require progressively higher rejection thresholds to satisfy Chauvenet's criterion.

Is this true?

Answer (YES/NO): YES